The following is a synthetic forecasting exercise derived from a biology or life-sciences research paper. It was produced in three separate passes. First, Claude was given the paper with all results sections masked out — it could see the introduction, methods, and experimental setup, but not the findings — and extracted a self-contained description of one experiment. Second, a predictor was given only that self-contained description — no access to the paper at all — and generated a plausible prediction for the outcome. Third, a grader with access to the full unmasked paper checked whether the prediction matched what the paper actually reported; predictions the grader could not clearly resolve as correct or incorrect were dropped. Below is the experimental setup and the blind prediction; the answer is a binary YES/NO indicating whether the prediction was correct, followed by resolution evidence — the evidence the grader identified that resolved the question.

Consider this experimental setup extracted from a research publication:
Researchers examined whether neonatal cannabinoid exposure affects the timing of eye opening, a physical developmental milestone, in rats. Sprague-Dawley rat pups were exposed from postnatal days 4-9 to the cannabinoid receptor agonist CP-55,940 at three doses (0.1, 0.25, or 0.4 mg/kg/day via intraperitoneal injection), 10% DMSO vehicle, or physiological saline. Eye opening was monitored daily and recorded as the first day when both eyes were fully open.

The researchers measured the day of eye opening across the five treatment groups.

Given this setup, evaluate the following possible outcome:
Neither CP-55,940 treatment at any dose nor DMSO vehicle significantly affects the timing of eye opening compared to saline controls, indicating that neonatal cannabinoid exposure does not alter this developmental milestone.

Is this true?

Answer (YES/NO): YES